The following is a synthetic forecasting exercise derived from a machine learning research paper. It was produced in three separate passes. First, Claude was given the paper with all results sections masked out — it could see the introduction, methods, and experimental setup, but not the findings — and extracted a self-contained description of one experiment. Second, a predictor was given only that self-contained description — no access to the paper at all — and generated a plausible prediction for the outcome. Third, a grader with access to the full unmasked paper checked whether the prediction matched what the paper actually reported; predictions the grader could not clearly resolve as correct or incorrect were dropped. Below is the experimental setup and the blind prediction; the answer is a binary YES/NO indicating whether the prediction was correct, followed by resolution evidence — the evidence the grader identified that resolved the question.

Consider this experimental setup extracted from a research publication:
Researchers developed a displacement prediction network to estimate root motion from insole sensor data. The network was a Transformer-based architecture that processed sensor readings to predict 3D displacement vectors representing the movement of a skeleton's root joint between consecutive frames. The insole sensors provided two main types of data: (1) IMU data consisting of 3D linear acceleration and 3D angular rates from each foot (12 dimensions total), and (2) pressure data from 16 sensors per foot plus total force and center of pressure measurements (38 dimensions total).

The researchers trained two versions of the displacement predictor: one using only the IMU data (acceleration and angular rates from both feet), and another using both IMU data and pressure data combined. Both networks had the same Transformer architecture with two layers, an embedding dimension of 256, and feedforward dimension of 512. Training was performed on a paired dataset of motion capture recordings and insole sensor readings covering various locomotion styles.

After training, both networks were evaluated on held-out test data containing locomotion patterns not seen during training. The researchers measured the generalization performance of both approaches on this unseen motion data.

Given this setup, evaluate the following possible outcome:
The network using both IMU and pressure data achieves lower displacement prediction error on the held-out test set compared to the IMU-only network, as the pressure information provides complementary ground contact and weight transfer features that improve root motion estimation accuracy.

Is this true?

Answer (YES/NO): NO